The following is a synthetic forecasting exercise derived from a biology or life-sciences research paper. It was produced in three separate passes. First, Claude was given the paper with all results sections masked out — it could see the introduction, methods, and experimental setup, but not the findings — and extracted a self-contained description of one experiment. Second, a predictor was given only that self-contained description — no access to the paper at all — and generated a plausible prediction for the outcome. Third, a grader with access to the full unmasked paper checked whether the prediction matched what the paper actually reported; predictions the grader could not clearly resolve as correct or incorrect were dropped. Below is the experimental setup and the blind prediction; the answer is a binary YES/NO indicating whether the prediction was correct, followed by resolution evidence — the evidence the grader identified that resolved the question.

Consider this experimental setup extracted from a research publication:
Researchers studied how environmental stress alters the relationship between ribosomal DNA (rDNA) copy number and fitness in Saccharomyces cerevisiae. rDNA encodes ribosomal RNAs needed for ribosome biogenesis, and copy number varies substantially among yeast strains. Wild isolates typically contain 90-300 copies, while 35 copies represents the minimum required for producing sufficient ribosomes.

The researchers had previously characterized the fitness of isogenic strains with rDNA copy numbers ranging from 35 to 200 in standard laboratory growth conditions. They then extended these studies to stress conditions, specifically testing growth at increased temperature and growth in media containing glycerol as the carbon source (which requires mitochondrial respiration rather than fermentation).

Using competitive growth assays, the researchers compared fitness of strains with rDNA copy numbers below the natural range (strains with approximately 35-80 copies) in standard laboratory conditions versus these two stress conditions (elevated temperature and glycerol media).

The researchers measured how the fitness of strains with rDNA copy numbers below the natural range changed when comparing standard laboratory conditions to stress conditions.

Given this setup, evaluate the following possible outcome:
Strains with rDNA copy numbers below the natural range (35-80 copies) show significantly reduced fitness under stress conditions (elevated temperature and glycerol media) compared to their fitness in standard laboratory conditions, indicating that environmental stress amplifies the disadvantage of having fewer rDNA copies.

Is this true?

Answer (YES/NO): NO